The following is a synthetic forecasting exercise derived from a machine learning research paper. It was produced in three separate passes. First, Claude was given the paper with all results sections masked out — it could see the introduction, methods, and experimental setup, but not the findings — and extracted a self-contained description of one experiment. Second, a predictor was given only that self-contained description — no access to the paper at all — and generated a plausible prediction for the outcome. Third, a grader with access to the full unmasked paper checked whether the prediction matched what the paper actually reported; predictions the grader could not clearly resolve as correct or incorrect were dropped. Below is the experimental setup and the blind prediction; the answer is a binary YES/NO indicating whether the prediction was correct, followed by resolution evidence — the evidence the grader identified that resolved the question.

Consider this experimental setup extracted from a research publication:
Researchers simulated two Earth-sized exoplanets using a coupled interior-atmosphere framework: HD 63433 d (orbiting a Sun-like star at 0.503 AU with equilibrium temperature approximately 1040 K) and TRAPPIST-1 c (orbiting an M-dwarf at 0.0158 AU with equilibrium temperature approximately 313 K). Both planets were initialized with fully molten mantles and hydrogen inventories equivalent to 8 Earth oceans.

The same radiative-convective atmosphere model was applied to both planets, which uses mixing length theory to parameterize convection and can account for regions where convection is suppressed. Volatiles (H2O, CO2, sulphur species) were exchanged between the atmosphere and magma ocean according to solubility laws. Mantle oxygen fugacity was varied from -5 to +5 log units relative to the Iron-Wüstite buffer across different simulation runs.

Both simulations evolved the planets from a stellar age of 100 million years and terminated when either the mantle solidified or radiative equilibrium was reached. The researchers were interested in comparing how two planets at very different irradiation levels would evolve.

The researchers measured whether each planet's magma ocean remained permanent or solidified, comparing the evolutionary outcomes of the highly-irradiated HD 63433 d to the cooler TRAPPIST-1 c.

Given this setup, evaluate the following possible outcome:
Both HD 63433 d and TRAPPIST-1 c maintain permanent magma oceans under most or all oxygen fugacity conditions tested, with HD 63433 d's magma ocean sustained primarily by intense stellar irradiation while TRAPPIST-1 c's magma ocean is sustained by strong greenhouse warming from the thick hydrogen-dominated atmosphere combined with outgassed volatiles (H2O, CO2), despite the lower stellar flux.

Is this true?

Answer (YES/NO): NO